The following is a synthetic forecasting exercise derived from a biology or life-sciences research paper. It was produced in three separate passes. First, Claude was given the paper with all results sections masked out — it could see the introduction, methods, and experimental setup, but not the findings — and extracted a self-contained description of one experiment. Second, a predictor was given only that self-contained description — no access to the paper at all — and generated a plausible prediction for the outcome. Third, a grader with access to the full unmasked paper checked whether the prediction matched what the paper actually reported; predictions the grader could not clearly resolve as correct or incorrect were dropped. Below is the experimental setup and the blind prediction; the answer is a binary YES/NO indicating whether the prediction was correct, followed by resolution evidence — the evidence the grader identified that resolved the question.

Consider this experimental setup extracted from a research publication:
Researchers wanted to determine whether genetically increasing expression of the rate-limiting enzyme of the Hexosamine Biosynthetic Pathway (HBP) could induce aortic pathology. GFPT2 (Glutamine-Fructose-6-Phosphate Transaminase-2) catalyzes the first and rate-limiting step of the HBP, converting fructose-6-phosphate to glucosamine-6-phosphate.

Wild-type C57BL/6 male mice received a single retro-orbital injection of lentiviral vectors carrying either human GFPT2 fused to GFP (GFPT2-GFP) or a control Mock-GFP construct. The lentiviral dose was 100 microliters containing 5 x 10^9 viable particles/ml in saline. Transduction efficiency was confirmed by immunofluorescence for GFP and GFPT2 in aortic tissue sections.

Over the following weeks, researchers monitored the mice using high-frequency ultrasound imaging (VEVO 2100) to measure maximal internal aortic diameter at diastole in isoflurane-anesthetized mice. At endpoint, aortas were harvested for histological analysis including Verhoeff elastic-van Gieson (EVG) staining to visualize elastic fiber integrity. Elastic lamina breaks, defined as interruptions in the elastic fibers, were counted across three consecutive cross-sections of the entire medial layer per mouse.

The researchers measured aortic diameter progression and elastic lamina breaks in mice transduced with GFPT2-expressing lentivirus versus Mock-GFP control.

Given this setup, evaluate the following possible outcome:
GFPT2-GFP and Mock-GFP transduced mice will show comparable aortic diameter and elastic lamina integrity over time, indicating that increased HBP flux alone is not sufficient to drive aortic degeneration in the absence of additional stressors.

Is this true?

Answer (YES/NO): NO